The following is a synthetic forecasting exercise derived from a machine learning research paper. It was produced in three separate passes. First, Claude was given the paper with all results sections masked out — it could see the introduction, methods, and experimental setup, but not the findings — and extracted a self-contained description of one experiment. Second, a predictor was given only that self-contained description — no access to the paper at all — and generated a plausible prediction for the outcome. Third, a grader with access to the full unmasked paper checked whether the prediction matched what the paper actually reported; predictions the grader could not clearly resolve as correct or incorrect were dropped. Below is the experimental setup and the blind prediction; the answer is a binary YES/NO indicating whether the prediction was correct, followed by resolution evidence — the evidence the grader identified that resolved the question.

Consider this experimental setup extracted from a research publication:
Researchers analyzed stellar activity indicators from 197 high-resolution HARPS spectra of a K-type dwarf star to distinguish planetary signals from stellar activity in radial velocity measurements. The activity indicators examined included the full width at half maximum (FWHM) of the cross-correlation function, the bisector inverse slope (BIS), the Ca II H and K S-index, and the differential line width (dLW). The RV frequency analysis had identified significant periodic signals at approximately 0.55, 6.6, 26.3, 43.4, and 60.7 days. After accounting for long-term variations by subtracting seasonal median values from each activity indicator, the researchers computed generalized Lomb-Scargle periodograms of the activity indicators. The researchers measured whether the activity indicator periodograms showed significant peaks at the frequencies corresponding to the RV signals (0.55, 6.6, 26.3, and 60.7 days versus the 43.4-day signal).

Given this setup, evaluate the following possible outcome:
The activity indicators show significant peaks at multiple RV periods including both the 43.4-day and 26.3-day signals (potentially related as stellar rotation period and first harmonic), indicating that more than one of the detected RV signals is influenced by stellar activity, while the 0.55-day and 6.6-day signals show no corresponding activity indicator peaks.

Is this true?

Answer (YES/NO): NO